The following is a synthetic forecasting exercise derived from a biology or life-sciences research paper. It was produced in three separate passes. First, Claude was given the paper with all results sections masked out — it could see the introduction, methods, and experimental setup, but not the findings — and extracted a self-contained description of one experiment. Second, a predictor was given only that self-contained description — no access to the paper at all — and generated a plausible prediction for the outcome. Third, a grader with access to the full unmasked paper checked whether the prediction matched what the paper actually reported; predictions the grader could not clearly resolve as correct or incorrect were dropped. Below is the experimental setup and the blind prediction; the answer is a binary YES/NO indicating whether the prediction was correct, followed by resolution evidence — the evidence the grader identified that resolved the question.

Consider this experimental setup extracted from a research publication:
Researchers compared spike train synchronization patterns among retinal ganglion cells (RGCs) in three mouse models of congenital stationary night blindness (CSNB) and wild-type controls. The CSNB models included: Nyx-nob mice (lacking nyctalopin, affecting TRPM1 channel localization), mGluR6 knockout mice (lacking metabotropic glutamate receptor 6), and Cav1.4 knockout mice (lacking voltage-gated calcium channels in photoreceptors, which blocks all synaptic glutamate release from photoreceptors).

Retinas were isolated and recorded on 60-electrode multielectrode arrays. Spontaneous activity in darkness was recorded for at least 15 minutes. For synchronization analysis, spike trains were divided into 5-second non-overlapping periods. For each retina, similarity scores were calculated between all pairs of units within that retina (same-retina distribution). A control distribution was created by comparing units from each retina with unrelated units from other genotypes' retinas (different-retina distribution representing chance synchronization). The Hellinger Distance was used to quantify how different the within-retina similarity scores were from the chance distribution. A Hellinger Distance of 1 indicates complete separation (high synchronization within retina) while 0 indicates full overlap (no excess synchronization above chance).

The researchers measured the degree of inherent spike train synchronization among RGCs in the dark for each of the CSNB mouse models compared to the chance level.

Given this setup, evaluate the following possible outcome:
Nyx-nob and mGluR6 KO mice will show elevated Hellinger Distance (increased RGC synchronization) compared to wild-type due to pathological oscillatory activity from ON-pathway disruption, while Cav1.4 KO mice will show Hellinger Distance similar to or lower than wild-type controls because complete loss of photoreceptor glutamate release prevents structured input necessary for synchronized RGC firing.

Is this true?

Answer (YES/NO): NO